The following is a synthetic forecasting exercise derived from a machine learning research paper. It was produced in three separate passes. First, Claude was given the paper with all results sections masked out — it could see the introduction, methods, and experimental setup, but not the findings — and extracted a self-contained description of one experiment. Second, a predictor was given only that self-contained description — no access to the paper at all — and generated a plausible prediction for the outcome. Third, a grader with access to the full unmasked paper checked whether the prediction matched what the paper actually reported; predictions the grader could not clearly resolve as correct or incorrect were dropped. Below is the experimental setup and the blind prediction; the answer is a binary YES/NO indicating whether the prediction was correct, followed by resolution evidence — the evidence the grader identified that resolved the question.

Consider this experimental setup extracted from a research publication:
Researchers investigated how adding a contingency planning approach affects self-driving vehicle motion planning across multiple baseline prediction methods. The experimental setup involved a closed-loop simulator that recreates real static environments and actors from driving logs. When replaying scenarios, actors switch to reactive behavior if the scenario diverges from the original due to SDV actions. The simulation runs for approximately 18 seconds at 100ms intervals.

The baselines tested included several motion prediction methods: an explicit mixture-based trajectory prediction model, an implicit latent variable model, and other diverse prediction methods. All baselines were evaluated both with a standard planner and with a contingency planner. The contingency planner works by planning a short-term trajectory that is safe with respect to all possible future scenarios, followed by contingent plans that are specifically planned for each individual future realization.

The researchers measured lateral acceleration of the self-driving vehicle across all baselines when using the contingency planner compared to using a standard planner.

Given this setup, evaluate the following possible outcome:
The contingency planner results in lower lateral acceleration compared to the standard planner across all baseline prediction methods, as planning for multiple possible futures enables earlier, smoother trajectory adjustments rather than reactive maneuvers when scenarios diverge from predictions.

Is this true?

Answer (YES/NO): NO